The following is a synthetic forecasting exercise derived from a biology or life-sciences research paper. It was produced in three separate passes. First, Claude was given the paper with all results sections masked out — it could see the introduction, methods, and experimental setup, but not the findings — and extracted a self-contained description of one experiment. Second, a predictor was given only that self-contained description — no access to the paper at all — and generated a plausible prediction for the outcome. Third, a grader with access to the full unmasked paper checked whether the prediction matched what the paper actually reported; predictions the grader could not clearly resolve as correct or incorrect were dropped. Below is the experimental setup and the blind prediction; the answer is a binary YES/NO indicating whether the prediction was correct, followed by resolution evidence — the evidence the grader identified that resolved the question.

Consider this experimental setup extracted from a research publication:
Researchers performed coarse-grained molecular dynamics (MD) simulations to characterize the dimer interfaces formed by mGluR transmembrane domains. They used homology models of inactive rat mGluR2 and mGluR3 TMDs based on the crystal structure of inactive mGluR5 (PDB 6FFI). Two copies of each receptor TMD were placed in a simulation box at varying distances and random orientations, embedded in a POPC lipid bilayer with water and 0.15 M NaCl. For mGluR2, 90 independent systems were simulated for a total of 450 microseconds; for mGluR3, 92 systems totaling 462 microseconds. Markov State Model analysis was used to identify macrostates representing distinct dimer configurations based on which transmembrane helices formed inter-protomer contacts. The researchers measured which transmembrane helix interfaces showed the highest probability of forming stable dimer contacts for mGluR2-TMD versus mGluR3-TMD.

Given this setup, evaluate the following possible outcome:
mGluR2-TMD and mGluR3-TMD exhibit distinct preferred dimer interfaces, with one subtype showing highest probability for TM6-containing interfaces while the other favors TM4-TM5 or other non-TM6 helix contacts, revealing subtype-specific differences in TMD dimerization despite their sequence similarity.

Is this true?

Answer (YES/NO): NO